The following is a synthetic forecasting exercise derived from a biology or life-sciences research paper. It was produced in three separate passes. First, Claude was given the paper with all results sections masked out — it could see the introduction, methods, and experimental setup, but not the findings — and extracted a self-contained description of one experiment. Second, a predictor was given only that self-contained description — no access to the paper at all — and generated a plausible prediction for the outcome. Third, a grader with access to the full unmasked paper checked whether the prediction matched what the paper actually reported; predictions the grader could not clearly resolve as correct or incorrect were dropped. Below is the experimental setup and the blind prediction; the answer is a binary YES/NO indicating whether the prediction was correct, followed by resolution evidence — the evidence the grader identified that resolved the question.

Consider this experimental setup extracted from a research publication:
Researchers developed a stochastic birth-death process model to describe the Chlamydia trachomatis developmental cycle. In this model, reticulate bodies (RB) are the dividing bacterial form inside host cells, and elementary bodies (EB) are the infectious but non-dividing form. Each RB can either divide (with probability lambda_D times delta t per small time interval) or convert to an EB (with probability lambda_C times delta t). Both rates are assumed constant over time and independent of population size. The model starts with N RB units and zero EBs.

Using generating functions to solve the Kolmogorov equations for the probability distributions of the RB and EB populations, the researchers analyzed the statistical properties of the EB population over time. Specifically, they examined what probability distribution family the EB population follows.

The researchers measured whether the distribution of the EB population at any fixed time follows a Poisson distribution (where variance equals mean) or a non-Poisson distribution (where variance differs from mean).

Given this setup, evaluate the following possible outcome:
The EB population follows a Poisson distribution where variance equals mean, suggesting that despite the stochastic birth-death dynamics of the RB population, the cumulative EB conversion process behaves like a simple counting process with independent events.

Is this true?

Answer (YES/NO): YES